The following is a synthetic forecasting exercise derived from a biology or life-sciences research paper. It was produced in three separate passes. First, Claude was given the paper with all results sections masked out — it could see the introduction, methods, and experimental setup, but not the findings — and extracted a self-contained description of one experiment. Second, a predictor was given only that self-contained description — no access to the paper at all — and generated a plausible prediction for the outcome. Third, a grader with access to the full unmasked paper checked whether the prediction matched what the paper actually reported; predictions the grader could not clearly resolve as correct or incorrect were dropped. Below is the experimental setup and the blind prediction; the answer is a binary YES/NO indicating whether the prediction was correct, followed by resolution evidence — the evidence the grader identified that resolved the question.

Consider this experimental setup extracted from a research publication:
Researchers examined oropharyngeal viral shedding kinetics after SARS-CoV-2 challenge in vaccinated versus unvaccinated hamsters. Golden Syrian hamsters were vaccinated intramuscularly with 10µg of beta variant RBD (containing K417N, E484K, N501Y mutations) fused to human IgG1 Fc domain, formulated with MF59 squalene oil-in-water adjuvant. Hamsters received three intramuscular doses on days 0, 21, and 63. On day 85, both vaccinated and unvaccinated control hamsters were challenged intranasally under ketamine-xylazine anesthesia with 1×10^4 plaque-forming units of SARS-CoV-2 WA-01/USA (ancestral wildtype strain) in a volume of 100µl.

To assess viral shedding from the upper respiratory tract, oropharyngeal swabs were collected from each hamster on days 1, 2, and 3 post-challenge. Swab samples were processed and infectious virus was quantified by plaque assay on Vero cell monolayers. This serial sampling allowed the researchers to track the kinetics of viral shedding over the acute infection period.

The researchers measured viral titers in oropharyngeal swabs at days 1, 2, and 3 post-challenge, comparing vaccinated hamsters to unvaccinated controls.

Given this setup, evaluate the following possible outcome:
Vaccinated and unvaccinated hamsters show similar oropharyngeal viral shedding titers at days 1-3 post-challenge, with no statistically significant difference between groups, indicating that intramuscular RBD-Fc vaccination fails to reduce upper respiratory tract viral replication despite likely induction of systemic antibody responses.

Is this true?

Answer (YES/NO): NO